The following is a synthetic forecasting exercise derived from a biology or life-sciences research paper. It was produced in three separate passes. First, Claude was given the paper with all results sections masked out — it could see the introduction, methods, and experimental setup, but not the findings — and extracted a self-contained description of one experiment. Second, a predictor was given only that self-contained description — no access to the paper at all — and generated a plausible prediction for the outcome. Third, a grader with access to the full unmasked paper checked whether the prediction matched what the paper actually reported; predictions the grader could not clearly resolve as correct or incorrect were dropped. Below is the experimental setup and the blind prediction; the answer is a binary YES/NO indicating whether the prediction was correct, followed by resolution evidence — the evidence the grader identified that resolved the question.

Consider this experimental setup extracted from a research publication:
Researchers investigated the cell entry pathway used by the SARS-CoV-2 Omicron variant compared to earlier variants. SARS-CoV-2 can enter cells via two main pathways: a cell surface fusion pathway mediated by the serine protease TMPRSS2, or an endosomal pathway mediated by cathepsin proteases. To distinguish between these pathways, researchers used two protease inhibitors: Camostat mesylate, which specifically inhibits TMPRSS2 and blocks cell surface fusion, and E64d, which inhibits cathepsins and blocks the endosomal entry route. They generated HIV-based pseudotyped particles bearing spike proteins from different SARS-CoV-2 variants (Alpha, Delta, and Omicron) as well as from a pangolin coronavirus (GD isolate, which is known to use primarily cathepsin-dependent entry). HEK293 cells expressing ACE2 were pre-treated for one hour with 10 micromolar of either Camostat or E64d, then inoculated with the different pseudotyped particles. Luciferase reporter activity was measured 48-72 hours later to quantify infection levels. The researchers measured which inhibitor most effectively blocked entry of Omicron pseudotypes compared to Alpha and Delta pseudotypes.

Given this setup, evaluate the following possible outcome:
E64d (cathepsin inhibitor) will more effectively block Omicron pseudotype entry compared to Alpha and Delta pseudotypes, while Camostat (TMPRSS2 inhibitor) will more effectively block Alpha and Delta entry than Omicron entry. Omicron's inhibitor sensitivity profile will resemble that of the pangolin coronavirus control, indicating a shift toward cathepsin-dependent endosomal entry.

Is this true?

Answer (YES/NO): YES